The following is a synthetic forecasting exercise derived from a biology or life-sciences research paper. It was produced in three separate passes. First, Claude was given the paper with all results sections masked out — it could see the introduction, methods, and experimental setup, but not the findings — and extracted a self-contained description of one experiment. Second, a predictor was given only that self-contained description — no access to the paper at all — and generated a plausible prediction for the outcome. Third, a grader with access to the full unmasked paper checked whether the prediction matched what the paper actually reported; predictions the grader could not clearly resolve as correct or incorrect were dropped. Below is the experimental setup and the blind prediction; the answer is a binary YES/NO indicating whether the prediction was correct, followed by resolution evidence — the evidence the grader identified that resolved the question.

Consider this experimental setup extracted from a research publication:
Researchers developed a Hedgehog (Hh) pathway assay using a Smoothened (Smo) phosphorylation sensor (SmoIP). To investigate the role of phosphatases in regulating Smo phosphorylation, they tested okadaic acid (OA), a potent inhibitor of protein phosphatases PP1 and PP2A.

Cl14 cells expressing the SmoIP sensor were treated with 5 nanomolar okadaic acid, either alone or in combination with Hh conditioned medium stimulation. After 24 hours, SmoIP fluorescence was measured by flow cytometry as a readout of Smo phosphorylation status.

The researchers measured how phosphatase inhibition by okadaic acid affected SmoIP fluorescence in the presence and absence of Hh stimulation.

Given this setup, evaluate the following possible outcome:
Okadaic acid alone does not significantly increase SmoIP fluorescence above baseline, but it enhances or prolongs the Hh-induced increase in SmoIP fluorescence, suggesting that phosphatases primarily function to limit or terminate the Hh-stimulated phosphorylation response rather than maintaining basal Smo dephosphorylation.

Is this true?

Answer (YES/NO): NO